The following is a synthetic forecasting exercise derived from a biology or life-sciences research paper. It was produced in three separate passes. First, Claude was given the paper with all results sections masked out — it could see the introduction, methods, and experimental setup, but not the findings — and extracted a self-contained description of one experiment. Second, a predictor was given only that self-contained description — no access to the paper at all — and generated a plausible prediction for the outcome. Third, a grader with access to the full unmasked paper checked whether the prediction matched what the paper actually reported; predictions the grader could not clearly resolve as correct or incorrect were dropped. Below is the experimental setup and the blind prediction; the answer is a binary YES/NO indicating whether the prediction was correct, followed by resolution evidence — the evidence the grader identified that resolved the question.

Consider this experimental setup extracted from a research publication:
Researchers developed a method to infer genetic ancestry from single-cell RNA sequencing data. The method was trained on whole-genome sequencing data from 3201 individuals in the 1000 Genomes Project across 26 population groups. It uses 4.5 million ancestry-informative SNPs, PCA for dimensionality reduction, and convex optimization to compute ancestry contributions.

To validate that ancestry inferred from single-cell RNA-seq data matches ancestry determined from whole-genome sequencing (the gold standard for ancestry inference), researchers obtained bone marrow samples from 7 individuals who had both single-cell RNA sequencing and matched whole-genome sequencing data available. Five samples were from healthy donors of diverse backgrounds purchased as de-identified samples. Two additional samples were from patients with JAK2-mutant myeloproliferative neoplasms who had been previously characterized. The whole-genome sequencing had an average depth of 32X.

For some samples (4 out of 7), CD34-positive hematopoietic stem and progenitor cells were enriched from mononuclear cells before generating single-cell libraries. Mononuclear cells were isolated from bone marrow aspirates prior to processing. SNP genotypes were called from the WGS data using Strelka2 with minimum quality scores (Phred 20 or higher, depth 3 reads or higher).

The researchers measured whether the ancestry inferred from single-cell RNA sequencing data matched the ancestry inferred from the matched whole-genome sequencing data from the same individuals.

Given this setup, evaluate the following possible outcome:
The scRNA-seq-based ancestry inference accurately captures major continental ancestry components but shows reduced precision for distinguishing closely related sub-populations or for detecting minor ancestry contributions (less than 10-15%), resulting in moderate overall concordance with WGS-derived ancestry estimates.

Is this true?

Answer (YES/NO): NO